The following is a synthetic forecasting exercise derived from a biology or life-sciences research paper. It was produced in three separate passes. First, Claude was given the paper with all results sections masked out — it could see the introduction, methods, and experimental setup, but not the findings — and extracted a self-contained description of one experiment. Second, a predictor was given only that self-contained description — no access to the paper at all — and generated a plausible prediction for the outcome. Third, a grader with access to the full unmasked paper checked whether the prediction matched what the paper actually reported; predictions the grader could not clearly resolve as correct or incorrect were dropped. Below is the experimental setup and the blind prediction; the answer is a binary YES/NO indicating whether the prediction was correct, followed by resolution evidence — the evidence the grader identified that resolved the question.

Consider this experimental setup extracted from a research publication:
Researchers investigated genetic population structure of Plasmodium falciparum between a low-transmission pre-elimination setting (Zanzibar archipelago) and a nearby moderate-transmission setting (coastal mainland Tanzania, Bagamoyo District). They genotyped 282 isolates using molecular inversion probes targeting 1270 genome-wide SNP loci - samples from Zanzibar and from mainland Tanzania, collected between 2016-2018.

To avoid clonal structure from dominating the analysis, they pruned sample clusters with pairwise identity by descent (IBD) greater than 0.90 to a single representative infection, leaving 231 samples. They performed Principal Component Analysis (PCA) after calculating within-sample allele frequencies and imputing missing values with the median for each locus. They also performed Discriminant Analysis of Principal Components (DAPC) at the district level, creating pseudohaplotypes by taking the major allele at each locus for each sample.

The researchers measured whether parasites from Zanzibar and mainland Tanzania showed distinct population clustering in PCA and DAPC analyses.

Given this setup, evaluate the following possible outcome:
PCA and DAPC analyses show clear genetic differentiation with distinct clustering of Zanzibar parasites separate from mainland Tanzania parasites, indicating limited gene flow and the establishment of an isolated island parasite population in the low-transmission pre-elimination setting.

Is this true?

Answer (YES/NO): NO